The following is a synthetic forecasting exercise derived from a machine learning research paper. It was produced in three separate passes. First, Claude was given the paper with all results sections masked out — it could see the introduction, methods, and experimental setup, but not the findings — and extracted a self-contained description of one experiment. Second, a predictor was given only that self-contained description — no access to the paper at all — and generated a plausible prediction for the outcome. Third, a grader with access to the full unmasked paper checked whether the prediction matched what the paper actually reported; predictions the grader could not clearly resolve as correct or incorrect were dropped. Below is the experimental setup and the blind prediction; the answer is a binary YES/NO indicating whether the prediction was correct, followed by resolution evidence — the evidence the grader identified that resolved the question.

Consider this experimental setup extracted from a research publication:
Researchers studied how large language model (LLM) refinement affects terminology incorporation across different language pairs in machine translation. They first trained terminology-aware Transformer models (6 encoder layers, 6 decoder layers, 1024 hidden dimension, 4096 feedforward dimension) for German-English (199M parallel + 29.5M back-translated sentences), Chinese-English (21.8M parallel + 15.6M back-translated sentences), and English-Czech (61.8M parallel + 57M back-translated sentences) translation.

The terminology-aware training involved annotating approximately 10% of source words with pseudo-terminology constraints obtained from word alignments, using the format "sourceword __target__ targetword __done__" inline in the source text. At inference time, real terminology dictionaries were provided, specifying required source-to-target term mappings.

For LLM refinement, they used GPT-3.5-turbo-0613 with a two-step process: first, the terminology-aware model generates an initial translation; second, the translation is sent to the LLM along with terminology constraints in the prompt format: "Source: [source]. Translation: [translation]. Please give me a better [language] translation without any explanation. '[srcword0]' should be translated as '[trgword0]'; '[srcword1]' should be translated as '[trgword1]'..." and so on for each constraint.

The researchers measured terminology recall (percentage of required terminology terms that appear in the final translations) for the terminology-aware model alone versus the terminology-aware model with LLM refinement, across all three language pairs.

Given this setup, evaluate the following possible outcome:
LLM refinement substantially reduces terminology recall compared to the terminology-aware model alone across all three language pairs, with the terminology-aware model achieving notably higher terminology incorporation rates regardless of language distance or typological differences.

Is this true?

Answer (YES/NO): NO